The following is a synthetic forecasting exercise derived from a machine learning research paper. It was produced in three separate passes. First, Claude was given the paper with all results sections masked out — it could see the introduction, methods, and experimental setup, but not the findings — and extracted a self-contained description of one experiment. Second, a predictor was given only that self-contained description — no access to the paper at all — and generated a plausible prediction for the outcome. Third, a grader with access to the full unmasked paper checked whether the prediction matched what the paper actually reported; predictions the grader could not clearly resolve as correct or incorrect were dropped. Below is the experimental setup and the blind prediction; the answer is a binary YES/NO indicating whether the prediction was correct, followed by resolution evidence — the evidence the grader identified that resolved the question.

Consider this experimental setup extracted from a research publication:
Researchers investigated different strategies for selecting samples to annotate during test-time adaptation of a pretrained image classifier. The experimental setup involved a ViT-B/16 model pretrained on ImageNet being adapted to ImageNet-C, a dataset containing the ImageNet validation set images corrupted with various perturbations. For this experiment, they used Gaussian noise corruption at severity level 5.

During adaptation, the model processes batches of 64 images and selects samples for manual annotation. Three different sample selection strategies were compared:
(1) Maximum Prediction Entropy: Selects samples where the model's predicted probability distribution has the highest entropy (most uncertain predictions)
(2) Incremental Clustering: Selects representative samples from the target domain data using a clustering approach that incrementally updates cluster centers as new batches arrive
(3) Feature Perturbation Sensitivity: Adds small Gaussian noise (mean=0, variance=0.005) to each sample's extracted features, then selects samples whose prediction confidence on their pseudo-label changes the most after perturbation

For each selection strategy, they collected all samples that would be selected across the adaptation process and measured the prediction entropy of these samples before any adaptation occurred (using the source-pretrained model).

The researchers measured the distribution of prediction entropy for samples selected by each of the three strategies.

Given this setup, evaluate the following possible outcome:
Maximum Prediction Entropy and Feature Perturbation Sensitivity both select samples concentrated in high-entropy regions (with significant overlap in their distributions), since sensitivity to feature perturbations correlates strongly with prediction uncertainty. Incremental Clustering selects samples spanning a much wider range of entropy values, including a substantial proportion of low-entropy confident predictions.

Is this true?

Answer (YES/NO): NO